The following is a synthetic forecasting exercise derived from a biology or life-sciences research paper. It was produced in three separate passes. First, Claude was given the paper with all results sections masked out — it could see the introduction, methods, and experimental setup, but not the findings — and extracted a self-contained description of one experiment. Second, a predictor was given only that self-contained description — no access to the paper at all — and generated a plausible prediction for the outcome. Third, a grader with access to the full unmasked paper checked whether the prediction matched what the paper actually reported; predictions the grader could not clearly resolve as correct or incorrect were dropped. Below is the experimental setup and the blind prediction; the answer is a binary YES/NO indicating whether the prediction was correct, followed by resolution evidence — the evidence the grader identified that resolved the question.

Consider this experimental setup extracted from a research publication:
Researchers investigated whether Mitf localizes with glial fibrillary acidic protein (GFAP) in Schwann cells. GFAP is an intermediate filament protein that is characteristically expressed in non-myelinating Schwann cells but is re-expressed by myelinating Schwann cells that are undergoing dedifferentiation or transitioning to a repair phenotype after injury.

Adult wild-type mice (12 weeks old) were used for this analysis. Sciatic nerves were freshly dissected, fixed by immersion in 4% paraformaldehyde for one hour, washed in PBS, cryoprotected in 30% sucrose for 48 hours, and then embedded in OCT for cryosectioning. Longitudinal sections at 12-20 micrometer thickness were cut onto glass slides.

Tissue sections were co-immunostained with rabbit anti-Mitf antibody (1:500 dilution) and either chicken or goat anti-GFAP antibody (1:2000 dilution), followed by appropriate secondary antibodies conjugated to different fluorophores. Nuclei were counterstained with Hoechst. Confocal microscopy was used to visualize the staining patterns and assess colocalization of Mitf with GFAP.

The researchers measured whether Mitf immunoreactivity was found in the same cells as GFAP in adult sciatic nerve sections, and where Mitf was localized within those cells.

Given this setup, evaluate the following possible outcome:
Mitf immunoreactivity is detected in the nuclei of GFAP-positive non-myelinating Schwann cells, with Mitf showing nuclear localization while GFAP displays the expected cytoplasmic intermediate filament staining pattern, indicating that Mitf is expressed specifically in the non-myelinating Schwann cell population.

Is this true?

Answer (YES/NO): NO